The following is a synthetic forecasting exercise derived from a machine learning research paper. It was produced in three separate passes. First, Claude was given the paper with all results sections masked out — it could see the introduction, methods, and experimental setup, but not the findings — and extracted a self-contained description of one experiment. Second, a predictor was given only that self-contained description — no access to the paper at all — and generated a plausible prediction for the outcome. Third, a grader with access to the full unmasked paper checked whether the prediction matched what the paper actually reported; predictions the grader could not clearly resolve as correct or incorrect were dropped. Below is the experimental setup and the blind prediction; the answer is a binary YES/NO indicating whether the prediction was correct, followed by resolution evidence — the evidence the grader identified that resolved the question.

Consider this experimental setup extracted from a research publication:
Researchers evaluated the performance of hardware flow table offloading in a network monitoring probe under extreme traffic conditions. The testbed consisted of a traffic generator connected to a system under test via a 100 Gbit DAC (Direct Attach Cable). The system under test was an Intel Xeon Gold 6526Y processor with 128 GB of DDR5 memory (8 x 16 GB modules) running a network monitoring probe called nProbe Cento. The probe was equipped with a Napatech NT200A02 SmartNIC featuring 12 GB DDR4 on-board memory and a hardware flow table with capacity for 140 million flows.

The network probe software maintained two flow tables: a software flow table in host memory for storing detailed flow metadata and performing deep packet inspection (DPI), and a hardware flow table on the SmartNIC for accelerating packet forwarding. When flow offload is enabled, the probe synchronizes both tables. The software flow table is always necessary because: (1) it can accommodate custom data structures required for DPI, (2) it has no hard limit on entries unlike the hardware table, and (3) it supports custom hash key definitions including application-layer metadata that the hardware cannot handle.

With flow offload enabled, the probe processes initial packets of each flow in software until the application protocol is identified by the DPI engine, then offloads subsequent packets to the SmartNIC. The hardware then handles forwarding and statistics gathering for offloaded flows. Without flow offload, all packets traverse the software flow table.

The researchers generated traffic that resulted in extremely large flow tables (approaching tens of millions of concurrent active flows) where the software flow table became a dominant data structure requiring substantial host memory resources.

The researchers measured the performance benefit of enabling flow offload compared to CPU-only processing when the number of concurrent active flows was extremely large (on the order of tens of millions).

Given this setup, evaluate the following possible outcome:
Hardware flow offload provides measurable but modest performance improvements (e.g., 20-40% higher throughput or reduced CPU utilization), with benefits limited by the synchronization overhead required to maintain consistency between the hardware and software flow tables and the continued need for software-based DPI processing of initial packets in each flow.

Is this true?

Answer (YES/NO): NO